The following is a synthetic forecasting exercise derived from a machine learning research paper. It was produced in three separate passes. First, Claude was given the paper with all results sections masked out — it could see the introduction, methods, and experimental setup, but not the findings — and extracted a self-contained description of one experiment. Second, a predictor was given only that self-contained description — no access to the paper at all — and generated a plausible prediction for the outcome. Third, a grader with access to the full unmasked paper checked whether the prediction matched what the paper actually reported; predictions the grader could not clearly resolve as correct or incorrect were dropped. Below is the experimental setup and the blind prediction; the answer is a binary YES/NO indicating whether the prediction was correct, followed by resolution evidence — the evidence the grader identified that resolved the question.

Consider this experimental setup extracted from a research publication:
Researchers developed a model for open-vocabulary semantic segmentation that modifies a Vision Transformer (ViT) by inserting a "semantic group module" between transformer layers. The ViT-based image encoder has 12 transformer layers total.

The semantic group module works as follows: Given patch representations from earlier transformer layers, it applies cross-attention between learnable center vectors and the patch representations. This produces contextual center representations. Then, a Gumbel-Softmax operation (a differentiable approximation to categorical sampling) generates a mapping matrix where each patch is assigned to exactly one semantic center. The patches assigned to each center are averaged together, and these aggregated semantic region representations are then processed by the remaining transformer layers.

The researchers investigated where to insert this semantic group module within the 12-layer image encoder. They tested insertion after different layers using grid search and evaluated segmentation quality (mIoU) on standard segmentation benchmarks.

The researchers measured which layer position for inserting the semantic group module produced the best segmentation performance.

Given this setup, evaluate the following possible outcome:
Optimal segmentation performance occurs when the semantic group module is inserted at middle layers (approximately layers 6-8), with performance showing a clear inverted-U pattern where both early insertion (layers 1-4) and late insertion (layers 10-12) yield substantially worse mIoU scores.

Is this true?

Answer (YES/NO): NO